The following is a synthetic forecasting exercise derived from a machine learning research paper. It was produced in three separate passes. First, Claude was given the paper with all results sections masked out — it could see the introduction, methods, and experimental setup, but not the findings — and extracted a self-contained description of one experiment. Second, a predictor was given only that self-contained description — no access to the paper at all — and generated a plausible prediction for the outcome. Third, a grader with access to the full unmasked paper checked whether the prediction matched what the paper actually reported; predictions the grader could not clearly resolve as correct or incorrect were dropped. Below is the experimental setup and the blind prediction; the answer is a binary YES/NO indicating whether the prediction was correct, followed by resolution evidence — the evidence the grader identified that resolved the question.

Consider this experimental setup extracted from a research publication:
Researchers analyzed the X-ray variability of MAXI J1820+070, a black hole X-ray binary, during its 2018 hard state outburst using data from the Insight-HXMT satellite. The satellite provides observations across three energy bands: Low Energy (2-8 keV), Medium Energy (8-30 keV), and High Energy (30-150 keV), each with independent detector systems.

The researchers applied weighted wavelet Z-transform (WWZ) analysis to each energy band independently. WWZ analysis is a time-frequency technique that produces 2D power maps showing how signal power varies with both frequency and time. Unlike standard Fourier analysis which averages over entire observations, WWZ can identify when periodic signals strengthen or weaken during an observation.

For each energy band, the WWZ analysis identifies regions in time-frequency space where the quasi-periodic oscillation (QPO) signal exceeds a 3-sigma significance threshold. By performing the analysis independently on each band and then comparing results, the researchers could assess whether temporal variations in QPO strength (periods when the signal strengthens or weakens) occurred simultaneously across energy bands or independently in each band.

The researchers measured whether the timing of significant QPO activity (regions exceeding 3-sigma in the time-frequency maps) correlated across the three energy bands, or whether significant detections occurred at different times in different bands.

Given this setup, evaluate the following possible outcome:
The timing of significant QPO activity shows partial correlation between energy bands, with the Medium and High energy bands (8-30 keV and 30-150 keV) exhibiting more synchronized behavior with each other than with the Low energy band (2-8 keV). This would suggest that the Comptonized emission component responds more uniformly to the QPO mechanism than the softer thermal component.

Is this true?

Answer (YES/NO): NO